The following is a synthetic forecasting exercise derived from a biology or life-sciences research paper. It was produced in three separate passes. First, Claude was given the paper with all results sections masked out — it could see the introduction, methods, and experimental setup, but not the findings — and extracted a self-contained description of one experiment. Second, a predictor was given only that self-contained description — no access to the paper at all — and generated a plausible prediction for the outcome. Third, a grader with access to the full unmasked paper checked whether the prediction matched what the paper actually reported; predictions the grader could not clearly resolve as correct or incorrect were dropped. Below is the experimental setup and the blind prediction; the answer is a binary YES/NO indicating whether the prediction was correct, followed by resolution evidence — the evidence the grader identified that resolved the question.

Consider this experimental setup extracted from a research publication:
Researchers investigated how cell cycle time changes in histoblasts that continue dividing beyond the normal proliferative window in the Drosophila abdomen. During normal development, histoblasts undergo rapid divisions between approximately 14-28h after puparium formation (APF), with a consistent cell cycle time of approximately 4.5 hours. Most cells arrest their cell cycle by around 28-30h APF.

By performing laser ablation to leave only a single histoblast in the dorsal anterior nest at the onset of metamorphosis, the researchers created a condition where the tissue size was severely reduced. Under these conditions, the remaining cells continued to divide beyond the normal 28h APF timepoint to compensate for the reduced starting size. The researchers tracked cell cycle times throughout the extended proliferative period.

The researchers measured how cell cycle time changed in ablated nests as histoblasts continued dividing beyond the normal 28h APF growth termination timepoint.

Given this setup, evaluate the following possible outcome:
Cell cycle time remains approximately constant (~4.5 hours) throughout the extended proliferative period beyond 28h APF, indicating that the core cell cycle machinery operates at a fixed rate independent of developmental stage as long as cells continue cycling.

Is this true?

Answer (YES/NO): NO